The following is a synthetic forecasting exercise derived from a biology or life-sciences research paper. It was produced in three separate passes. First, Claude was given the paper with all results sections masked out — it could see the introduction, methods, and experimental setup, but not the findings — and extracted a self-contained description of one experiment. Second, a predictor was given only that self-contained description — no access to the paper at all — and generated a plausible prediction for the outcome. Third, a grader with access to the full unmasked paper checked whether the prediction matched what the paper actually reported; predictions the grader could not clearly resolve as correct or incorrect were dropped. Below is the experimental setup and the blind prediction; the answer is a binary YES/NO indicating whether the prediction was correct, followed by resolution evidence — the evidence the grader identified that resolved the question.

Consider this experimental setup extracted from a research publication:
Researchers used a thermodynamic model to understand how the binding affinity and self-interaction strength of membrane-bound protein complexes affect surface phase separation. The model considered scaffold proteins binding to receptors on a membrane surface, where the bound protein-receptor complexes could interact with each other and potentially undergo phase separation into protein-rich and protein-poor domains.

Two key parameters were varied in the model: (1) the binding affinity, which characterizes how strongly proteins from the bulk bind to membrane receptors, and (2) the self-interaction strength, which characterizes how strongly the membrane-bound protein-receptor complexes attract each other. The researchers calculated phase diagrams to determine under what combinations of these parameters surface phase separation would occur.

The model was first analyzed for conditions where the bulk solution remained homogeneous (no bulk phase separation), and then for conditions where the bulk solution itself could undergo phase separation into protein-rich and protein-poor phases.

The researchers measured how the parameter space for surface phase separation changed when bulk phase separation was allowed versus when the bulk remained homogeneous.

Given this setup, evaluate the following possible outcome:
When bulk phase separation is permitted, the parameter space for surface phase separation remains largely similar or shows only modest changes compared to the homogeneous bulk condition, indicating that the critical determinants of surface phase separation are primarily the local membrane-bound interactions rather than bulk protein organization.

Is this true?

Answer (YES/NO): NO